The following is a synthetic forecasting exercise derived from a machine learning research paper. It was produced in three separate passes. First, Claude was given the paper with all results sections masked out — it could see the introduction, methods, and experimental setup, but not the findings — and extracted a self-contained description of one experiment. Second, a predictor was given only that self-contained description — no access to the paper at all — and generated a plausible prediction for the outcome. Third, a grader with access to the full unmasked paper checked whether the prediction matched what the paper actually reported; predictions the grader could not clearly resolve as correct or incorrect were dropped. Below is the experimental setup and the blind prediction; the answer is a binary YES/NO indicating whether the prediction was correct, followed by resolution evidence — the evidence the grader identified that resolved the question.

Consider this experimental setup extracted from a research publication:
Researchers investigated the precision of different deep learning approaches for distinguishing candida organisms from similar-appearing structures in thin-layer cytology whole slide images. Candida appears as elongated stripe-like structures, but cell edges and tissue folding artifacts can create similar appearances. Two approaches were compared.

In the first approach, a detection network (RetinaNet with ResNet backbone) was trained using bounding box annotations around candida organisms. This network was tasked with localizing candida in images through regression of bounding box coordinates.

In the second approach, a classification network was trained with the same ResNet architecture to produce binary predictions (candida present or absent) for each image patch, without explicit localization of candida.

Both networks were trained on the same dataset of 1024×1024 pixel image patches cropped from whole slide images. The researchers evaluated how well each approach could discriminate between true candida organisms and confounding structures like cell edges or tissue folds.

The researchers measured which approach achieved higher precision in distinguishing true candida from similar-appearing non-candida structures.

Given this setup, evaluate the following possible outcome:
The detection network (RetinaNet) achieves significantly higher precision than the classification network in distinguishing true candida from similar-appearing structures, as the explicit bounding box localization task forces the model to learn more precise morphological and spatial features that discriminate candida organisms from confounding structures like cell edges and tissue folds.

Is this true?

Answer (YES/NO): NO